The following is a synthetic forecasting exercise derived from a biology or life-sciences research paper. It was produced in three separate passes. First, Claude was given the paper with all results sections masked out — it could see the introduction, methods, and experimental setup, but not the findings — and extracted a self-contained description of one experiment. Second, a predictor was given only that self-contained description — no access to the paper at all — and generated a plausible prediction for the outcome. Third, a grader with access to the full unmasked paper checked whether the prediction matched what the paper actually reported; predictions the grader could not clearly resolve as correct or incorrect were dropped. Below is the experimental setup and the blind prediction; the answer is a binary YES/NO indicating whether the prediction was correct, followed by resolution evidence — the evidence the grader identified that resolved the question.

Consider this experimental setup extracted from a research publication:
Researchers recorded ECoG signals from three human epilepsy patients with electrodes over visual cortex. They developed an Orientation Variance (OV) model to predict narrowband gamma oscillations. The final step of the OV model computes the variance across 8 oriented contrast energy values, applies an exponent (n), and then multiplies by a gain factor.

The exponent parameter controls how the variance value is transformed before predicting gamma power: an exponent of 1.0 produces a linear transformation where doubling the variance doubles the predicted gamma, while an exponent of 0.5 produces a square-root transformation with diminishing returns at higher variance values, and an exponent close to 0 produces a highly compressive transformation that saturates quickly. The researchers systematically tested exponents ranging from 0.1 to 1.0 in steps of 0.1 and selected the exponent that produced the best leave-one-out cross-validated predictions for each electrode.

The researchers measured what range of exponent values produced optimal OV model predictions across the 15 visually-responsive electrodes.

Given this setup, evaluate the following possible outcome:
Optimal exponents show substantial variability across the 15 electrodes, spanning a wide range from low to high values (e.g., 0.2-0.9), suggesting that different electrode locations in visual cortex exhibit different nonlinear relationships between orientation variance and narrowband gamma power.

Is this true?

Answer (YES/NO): NO